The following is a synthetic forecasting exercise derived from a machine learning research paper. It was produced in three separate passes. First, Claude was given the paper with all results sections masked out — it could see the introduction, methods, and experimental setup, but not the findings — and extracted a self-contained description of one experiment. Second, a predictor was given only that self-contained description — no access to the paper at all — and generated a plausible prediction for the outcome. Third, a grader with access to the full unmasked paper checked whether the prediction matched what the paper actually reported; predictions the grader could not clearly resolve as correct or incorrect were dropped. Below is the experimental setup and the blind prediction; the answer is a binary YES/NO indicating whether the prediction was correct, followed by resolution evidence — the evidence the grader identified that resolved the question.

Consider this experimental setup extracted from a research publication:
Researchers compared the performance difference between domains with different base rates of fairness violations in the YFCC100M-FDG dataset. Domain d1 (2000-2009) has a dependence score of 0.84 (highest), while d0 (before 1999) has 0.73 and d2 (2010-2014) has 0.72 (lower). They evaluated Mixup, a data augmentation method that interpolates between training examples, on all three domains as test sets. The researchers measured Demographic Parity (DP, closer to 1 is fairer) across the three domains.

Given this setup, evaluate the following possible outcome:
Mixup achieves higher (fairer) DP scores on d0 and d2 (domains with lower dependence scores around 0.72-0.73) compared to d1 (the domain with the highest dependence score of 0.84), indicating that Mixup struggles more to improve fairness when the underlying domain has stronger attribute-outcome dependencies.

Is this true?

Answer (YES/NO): YES